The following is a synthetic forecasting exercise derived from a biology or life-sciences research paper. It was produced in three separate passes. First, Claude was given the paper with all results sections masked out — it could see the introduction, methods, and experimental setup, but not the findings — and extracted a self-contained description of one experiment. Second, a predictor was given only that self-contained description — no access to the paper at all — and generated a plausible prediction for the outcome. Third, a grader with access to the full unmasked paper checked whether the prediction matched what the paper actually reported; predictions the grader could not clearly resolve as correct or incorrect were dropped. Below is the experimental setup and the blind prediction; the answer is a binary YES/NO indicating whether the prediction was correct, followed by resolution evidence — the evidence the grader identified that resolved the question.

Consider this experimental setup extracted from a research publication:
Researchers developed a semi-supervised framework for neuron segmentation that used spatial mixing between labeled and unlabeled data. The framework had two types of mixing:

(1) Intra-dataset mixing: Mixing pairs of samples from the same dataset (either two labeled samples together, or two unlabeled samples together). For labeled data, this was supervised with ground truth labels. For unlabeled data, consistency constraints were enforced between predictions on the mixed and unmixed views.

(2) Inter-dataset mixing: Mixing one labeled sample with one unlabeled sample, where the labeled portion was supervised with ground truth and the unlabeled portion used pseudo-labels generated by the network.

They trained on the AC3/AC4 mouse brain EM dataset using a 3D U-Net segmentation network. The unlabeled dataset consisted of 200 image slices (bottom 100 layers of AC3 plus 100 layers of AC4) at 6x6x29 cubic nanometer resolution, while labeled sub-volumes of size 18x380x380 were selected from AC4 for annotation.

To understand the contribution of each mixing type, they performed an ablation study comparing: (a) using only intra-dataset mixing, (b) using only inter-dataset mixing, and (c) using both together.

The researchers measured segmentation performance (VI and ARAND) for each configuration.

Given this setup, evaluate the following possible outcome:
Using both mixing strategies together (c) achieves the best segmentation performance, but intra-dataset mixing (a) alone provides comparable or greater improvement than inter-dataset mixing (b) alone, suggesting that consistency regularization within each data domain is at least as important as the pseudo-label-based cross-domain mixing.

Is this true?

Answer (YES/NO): NO